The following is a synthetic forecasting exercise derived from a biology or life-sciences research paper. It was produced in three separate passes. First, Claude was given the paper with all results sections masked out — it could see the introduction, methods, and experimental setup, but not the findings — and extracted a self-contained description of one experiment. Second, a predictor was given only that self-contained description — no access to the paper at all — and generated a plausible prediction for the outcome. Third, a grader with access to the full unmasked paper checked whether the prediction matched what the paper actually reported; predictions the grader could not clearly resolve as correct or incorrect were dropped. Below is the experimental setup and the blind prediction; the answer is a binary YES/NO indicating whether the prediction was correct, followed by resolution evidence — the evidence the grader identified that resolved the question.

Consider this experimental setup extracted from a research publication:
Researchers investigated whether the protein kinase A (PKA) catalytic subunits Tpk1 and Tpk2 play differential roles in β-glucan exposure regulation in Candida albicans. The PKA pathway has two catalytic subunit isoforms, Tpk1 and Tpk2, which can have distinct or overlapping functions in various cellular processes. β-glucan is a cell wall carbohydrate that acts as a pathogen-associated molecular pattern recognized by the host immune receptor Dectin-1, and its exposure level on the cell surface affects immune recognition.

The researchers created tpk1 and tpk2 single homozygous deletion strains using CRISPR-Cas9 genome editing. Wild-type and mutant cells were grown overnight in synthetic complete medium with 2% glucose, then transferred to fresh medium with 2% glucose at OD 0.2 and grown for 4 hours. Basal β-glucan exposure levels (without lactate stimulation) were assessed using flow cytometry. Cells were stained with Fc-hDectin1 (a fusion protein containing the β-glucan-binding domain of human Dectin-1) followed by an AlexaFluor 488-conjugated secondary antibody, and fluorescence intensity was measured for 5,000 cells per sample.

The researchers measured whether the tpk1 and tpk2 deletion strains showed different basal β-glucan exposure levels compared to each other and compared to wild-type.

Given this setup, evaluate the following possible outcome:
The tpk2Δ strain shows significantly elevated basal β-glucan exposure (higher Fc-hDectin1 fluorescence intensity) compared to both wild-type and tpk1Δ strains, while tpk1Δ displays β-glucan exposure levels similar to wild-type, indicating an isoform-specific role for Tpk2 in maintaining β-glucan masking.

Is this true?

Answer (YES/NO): NO